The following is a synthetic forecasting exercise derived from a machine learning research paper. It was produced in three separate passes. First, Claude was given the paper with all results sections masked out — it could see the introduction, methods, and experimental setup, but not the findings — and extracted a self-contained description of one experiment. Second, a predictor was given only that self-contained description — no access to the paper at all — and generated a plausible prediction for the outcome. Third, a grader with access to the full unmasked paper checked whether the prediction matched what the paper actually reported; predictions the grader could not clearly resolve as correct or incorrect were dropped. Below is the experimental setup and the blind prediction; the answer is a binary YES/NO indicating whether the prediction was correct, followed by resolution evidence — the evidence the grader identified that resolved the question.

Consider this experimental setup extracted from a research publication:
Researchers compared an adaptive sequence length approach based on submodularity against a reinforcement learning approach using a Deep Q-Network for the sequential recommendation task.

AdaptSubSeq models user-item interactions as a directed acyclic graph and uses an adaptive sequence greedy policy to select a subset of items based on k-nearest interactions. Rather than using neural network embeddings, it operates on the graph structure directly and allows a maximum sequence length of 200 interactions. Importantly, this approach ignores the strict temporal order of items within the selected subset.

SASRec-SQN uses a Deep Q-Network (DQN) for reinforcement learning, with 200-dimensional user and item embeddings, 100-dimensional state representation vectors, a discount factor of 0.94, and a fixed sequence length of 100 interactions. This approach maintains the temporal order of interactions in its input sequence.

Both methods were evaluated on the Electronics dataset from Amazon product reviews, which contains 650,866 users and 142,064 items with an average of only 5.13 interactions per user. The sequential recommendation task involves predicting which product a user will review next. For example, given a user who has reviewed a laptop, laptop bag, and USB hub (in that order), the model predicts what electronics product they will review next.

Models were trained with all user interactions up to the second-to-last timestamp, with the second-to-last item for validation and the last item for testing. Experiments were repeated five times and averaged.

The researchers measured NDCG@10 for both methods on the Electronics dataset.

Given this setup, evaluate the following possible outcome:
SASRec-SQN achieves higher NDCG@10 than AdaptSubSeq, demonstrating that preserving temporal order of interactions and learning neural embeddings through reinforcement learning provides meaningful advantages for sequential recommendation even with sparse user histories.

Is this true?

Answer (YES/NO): NO